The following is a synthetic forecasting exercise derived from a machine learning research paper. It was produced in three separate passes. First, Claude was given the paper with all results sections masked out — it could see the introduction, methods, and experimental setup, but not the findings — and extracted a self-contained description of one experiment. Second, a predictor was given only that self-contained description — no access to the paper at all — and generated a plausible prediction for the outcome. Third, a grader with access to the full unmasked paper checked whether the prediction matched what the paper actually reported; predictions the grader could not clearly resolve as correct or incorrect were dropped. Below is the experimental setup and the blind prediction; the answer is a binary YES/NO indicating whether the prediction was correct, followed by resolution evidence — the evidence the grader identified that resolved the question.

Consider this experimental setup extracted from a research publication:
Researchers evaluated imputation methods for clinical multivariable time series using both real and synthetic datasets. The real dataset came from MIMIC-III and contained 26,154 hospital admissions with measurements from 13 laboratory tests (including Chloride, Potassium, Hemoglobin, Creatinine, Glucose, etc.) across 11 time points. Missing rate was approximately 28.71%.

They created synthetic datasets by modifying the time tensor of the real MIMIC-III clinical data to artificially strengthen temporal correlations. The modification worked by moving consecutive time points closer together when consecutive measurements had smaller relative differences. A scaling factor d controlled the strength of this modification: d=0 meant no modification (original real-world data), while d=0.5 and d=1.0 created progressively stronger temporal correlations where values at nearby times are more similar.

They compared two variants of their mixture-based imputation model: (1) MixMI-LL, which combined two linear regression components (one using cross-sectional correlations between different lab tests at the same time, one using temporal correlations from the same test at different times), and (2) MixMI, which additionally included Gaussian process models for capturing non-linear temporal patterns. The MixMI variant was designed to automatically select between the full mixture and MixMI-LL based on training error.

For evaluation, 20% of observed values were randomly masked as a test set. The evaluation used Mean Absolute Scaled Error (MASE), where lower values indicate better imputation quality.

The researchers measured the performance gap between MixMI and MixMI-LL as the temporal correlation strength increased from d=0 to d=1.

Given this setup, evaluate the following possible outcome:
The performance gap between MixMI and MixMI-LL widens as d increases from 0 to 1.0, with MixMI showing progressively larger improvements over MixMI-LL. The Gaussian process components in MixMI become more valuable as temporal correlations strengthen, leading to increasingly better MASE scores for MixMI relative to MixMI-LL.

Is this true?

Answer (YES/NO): YES